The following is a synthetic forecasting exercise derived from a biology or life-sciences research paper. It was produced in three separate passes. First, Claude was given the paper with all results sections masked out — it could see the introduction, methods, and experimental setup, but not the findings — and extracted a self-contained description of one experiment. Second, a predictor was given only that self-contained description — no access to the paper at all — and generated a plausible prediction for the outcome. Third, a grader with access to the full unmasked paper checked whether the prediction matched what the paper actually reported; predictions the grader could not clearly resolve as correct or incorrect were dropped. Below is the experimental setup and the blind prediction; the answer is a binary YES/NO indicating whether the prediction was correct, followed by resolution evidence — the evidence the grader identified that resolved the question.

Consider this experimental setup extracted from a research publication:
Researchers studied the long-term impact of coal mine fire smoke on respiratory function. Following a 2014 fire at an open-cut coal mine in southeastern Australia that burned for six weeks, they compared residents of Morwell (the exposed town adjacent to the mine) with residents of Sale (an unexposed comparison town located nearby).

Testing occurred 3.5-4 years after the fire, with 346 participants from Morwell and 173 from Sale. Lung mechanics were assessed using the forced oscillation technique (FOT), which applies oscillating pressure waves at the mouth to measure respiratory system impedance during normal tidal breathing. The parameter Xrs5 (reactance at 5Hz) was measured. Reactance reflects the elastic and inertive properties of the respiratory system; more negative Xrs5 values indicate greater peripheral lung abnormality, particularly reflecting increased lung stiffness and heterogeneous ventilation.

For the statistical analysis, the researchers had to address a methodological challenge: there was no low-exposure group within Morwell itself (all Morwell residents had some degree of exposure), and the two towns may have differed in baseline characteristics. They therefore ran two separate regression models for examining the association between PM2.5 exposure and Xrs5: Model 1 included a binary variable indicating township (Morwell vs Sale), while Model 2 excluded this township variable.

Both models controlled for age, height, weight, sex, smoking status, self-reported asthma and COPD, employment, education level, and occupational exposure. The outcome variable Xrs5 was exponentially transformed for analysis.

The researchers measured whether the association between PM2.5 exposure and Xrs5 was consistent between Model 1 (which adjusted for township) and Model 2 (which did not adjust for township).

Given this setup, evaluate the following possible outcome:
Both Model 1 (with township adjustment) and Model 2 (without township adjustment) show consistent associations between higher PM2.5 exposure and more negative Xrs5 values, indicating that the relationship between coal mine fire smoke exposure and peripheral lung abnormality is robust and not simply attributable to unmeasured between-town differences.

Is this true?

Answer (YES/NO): YES